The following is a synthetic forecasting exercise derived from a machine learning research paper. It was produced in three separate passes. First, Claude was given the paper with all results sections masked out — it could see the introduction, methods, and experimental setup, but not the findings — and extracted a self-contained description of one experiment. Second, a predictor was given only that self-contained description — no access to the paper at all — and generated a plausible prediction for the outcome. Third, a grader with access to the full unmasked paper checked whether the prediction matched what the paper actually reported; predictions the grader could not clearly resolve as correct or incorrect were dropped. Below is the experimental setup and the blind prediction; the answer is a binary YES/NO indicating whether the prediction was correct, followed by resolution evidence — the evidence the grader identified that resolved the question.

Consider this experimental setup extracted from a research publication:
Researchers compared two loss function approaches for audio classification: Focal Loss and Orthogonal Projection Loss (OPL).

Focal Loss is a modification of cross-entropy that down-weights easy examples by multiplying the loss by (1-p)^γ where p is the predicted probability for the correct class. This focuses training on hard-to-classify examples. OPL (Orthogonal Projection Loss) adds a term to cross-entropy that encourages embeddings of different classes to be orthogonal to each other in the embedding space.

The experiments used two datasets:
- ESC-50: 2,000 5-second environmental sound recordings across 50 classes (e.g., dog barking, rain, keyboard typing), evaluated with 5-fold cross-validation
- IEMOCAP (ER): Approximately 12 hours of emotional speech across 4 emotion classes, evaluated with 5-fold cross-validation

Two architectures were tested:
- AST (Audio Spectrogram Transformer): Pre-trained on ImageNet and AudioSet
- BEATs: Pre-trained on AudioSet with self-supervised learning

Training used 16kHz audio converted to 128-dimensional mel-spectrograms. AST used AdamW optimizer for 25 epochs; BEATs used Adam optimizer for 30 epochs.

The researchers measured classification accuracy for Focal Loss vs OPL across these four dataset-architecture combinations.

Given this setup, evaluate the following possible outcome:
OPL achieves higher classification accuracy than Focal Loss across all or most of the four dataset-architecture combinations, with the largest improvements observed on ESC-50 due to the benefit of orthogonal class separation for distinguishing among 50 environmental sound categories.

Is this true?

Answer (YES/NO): NO